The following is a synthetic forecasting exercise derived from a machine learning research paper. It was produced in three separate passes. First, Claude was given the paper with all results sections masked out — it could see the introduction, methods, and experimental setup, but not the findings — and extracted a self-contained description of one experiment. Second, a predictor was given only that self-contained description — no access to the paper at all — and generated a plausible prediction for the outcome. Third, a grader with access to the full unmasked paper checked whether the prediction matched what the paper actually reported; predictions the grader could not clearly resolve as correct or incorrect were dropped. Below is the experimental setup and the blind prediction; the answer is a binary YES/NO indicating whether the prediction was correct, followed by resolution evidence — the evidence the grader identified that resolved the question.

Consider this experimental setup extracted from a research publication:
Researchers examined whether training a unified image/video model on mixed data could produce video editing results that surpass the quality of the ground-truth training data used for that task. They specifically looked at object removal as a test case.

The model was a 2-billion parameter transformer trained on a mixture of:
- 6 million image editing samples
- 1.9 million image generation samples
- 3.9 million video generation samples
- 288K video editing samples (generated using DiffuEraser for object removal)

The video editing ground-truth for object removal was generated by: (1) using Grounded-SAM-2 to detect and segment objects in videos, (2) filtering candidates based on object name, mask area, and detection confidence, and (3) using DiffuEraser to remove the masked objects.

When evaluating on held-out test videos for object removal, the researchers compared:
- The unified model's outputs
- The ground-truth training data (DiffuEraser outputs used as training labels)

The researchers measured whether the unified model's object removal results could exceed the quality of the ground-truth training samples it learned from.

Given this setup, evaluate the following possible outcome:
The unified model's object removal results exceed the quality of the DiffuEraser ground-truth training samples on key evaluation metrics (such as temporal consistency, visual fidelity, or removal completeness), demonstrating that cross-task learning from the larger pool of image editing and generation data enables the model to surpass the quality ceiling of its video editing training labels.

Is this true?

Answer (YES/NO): YES